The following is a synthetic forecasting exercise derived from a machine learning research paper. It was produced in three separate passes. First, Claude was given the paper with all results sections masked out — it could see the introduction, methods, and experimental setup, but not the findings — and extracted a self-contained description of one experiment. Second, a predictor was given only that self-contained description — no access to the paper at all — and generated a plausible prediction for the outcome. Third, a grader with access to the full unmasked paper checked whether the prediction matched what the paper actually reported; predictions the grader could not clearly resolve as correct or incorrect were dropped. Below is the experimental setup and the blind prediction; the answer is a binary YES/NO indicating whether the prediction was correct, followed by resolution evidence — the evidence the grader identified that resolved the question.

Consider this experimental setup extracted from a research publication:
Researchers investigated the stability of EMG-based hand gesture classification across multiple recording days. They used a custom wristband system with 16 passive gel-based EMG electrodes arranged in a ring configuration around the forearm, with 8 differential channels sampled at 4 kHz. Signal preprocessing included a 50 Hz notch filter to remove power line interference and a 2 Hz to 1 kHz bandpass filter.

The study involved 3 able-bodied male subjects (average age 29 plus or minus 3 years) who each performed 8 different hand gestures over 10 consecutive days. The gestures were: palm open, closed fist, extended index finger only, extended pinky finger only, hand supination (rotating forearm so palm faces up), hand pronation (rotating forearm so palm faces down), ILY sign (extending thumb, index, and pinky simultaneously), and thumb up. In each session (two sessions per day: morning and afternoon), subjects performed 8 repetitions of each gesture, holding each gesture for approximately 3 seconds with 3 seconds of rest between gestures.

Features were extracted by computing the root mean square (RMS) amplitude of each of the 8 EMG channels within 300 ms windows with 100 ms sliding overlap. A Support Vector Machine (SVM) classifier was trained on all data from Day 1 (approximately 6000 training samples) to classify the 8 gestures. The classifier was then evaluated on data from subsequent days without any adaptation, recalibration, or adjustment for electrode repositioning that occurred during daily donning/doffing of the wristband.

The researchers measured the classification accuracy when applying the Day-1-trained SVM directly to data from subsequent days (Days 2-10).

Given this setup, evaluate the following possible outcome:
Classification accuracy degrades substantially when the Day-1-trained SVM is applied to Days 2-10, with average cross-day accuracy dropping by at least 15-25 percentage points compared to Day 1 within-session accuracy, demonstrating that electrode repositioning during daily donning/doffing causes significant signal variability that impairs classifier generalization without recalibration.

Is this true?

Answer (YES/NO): YES